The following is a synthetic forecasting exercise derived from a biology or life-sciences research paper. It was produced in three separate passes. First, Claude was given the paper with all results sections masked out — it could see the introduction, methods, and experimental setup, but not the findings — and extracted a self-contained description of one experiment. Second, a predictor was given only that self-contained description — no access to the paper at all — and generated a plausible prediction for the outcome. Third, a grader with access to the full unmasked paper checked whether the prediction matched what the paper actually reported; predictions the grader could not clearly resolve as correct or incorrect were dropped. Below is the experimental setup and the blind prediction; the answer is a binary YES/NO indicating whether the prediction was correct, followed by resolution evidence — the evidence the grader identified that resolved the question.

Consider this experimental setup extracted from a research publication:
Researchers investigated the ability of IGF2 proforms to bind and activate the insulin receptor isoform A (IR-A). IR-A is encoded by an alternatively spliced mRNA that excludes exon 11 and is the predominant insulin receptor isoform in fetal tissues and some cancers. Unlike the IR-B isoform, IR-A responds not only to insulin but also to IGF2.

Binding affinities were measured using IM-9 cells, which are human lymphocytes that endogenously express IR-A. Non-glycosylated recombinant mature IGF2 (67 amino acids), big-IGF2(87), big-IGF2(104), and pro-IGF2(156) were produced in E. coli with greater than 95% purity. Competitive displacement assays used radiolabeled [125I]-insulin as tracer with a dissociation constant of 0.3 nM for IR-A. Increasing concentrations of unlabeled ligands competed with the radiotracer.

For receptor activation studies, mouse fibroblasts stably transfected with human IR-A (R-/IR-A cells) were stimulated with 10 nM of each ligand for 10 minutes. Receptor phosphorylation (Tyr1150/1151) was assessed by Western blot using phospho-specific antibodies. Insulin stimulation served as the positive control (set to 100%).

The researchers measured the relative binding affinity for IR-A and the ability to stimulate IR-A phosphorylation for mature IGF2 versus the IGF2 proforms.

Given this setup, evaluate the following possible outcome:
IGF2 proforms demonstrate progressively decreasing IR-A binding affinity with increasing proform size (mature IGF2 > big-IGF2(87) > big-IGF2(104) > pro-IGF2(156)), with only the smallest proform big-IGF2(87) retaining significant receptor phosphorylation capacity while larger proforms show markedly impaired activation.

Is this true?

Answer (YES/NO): NO